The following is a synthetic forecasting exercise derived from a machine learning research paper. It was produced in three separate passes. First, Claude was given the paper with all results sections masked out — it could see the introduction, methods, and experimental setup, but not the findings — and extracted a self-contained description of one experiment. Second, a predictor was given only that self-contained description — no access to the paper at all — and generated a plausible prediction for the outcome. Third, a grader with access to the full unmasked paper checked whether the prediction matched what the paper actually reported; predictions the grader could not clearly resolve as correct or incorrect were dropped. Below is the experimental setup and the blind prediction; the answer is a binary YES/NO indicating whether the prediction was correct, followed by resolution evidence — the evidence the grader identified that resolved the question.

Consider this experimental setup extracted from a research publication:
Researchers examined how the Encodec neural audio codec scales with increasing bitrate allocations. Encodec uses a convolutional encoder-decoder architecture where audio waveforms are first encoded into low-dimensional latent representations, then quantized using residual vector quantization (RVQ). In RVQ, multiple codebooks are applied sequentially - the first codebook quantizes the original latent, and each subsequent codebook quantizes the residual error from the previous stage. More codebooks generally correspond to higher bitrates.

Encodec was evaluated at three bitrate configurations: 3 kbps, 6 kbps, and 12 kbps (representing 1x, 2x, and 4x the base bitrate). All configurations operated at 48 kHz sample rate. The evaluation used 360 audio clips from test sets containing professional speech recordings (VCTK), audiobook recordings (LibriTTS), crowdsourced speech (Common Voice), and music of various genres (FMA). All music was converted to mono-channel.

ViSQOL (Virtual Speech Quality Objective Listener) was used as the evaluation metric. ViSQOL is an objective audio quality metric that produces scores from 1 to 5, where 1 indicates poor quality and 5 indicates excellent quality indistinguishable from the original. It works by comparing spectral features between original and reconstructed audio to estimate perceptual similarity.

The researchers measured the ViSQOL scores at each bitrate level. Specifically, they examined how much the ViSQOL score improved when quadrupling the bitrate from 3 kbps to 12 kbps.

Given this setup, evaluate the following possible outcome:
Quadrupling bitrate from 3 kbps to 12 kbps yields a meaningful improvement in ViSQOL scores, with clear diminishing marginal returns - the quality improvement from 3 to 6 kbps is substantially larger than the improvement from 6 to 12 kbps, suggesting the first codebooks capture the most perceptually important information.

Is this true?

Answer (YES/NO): NO